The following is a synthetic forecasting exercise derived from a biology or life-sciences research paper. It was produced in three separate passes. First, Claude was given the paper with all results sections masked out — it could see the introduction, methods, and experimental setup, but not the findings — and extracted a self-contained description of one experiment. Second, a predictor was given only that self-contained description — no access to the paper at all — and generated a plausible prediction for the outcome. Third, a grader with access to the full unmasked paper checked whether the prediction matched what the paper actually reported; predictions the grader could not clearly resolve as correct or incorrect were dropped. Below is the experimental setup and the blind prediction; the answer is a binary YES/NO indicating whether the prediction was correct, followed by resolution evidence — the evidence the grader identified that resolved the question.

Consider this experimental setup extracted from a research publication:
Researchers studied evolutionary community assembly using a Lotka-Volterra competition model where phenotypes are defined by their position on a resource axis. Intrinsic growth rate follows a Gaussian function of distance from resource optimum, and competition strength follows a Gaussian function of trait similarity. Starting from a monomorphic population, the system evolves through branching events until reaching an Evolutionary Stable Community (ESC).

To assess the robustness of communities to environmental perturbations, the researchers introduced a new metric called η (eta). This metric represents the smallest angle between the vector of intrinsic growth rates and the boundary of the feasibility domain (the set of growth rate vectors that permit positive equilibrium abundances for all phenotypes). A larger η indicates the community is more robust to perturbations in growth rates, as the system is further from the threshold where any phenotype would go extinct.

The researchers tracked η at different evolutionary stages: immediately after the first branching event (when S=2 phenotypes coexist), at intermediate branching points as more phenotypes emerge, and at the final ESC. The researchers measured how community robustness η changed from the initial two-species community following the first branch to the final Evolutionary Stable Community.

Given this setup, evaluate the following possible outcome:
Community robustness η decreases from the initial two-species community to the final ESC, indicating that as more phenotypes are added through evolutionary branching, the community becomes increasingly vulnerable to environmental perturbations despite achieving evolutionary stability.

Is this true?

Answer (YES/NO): YES